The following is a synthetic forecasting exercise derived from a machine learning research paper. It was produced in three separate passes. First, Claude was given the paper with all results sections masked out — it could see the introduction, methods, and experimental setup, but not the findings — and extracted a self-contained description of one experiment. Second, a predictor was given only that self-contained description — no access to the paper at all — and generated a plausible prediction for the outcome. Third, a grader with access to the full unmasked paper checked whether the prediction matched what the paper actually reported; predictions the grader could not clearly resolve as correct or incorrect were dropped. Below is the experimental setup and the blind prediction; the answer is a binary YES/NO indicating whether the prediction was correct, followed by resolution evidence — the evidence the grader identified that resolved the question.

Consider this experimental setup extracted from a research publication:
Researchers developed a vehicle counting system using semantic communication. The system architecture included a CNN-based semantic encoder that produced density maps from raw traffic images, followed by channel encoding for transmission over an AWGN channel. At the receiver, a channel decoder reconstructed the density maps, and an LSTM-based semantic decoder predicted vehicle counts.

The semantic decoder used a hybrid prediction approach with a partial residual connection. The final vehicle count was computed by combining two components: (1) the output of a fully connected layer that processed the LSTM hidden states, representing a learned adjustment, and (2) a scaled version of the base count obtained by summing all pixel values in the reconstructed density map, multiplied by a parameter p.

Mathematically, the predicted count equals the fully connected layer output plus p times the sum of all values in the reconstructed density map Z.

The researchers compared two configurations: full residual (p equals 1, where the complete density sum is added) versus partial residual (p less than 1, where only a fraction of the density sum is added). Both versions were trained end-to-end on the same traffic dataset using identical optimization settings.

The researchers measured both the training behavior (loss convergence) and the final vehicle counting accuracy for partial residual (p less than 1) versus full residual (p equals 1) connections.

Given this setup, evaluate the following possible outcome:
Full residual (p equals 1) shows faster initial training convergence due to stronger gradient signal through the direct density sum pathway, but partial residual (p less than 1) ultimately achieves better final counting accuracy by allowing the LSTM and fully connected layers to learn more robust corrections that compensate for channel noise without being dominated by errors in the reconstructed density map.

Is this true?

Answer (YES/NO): NO